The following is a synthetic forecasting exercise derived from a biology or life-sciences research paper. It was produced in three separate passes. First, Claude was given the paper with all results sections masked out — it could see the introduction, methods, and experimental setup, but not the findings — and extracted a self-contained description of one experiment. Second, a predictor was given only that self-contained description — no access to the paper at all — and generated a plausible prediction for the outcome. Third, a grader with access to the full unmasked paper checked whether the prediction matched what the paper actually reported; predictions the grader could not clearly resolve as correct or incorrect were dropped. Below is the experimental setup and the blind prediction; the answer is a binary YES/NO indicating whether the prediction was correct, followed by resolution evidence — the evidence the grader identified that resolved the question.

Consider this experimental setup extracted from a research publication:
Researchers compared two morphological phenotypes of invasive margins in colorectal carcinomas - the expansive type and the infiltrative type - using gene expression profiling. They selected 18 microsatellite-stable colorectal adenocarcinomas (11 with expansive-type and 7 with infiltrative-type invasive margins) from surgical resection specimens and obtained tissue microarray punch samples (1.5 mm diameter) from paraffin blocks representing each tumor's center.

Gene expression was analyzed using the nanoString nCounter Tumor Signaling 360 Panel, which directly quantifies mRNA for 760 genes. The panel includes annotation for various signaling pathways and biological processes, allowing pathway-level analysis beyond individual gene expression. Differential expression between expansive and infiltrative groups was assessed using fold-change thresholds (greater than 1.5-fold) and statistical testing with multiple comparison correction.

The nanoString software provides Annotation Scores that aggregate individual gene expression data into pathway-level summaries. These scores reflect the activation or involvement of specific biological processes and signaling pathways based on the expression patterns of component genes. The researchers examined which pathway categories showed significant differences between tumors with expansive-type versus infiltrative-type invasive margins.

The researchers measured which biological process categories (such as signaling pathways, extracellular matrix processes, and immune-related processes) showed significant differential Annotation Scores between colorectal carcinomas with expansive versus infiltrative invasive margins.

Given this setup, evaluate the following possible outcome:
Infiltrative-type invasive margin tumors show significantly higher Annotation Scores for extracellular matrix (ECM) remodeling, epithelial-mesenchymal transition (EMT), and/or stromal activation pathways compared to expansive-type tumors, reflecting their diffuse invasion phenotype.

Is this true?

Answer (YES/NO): NO